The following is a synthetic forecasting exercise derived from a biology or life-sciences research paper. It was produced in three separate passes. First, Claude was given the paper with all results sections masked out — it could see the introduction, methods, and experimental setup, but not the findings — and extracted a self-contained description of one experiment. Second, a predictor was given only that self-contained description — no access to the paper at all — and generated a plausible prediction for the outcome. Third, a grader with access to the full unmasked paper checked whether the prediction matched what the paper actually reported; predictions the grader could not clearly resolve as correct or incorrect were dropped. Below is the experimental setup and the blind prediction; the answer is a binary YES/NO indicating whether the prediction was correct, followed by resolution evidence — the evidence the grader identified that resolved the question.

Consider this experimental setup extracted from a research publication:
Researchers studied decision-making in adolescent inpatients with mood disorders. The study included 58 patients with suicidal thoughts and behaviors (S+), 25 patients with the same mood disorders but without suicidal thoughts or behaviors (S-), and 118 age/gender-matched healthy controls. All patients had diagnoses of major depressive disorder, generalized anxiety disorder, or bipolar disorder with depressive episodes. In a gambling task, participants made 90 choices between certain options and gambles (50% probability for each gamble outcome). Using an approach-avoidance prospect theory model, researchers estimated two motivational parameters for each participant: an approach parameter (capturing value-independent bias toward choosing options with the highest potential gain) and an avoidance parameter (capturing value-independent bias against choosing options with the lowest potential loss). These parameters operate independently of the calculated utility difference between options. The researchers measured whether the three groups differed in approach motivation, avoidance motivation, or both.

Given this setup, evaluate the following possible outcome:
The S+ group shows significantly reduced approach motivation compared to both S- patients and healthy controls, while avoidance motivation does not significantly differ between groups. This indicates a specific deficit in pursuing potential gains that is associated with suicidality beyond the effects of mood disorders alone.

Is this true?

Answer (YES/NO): NO